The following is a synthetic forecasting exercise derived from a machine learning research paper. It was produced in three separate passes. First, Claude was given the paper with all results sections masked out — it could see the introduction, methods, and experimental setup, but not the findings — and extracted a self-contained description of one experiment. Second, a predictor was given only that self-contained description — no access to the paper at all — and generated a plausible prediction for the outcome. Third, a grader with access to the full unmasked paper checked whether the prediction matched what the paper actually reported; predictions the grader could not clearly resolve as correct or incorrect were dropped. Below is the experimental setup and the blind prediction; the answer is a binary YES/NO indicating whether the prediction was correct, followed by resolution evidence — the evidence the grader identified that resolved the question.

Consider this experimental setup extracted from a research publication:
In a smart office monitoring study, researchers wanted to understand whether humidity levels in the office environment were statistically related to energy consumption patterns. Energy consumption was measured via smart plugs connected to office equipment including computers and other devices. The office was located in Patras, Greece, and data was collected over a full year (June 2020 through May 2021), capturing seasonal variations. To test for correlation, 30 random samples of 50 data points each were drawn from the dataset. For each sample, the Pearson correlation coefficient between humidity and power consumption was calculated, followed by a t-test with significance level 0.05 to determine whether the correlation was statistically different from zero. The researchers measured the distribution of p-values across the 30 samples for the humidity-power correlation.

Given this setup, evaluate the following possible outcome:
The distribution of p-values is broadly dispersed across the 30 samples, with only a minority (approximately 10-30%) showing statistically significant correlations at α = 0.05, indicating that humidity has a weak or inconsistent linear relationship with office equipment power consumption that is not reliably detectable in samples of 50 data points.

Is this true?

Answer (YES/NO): NO